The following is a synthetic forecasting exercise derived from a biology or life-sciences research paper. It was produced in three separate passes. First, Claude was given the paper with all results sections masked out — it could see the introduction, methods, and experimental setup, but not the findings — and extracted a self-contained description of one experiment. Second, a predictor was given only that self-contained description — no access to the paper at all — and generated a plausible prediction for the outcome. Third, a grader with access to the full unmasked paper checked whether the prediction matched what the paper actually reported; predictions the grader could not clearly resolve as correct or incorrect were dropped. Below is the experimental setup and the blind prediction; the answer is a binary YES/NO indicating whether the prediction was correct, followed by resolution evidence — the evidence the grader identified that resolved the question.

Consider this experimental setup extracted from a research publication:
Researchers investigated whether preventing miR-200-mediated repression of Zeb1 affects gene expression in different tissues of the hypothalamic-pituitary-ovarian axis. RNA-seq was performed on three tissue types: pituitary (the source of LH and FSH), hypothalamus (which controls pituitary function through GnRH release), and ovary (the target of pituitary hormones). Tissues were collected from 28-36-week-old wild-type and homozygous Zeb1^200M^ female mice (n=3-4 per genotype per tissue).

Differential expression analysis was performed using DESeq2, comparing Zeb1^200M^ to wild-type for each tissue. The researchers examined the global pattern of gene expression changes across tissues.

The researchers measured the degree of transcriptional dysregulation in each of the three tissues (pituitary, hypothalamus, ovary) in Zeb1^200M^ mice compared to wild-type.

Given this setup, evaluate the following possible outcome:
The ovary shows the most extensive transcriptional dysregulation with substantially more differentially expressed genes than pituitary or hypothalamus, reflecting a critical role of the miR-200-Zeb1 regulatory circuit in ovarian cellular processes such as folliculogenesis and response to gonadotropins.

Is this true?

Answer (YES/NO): NO